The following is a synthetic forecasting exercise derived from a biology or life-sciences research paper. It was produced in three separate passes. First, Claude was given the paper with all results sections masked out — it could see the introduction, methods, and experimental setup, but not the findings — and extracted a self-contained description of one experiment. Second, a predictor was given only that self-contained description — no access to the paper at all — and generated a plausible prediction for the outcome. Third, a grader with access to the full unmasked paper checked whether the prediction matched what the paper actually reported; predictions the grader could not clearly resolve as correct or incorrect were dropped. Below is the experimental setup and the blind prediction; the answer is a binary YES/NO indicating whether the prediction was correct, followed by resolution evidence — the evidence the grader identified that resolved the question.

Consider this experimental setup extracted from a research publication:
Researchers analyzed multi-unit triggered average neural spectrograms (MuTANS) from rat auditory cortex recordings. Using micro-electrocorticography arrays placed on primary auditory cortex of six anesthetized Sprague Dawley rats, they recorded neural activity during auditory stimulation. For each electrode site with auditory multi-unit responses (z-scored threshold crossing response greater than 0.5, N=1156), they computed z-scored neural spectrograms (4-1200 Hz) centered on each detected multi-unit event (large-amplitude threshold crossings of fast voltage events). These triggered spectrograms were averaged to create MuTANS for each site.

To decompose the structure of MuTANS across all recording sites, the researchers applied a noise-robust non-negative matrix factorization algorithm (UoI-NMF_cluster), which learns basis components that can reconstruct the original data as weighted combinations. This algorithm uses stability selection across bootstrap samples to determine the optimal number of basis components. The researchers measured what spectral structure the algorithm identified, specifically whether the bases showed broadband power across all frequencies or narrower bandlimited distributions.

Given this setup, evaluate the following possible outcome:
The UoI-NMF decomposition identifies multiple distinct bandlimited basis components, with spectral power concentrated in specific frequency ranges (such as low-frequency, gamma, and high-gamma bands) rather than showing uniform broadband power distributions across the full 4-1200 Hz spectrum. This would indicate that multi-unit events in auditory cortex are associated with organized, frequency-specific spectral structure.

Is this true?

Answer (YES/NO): YES